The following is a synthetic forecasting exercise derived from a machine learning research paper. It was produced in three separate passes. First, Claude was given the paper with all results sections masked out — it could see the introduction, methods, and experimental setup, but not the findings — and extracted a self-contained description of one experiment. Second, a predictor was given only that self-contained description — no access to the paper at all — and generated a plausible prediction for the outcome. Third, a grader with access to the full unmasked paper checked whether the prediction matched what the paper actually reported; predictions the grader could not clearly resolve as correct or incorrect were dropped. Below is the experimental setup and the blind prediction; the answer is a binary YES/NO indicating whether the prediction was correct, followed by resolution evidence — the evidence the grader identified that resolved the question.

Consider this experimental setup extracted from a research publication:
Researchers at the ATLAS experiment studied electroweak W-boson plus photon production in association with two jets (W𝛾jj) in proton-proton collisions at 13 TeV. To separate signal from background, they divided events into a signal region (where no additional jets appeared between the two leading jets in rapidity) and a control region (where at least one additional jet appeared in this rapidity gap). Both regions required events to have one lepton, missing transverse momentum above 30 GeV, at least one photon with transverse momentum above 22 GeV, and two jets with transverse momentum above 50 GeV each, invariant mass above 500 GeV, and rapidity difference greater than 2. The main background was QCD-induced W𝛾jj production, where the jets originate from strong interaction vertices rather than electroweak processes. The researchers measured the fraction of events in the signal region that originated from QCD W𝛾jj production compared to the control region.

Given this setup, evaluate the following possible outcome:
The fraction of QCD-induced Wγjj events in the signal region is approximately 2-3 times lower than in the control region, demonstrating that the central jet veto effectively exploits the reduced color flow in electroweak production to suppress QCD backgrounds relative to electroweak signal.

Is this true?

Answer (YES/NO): NO